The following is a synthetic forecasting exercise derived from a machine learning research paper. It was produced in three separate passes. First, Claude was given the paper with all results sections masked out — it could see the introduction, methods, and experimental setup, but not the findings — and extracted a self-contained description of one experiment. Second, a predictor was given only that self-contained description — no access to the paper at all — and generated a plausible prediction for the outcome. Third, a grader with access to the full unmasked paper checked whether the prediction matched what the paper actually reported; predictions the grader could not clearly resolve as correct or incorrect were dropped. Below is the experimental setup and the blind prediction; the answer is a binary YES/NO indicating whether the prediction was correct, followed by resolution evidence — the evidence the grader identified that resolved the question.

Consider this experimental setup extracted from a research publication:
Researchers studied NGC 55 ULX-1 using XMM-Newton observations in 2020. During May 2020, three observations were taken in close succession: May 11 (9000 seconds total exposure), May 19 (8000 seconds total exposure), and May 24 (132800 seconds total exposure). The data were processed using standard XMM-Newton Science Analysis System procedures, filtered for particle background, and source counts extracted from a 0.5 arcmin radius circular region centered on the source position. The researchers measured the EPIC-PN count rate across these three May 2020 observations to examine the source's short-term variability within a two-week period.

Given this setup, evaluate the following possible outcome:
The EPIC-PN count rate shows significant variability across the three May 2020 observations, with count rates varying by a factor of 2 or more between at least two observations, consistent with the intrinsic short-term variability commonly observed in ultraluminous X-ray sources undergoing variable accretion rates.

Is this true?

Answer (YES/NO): YES